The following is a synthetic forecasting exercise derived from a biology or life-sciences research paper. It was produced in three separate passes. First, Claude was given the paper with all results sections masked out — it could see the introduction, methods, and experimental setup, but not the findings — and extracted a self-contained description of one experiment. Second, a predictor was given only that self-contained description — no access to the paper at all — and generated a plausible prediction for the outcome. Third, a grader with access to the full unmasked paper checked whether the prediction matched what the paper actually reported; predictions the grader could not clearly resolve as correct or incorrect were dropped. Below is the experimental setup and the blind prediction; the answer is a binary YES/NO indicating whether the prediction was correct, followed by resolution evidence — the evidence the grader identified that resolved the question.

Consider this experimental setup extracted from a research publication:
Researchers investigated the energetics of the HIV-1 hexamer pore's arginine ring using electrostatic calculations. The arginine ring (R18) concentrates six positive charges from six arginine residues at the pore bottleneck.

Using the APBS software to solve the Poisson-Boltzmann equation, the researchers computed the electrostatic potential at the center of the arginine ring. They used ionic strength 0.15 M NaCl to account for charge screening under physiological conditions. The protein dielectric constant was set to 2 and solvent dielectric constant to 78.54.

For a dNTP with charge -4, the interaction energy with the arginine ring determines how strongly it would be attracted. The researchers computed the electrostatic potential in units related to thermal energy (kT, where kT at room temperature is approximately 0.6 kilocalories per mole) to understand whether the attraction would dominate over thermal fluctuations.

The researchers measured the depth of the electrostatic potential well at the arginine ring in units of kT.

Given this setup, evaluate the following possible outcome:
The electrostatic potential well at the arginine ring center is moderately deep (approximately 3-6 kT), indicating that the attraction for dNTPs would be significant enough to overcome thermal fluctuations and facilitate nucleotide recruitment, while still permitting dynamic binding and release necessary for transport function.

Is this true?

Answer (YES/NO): NO